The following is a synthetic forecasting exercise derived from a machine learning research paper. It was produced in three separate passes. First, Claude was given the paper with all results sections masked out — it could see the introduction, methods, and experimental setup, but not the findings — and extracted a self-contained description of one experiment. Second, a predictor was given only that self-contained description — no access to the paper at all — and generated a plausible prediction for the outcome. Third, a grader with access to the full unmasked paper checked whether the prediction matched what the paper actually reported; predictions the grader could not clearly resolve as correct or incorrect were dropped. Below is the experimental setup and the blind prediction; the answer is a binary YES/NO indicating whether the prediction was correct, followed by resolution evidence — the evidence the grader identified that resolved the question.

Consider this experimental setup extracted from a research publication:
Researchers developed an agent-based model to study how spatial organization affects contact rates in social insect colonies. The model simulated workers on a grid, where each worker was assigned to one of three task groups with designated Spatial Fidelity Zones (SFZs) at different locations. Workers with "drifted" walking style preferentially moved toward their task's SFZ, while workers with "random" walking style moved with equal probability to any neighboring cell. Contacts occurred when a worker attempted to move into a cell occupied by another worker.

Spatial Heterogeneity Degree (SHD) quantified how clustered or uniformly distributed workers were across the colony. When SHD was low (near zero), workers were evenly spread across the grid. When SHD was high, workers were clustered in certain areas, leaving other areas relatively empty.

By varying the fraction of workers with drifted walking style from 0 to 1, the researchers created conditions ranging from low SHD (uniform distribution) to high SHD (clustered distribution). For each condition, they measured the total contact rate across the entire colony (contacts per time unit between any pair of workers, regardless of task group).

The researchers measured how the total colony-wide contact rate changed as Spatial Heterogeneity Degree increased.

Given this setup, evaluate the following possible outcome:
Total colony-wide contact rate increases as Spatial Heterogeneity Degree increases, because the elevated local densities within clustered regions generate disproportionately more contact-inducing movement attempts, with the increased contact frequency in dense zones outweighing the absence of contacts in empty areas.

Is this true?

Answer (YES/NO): YES